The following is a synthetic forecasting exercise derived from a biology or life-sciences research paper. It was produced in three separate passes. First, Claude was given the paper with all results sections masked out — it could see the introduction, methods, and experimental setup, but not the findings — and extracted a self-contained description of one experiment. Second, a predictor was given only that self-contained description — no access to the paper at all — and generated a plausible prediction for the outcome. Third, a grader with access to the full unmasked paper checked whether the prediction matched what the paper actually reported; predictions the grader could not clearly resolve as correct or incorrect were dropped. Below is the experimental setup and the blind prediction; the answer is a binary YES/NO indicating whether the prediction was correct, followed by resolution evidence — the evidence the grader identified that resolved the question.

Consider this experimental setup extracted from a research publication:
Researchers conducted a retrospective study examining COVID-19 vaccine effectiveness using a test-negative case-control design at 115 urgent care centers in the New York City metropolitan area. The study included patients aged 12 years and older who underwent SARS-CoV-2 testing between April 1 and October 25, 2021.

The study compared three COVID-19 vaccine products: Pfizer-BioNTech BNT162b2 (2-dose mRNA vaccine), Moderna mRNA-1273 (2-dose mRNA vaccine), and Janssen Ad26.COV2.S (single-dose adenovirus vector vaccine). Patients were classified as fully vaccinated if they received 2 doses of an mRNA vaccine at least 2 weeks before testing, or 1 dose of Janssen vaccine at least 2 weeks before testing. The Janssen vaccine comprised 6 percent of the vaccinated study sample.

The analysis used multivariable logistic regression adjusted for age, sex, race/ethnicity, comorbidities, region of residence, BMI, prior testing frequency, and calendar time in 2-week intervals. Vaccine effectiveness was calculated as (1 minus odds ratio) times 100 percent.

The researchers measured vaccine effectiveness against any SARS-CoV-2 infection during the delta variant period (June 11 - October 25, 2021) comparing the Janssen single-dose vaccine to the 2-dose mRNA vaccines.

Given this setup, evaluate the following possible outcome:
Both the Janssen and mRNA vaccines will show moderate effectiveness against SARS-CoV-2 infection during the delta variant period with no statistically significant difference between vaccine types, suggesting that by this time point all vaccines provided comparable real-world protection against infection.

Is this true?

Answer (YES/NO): NO